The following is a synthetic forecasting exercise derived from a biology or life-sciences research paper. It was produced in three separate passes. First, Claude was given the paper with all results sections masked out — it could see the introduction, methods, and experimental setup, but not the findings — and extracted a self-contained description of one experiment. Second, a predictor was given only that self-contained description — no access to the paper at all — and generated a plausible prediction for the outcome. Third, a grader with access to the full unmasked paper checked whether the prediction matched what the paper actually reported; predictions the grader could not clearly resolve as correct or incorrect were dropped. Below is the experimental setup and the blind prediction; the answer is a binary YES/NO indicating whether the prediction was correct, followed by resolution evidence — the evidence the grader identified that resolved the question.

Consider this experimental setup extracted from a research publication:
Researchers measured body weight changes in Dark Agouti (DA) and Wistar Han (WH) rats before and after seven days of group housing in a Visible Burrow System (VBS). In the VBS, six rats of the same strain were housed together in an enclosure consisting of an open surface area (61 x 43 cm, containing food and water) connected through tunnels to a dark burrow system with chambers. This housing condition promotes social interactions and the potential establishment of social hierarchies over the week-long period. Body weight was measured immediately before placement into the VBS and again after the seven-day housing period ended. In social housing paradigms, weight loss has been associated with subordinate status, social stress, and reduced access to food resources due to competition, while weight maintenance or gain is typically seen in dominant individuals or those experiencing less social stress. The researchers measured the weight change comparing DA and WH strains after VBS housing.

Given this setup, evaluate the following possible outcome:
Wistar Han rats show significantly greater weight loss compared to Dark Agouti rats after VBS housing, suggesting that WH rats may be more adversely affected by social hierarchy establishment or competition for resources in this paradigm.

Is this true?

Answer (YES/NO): NO